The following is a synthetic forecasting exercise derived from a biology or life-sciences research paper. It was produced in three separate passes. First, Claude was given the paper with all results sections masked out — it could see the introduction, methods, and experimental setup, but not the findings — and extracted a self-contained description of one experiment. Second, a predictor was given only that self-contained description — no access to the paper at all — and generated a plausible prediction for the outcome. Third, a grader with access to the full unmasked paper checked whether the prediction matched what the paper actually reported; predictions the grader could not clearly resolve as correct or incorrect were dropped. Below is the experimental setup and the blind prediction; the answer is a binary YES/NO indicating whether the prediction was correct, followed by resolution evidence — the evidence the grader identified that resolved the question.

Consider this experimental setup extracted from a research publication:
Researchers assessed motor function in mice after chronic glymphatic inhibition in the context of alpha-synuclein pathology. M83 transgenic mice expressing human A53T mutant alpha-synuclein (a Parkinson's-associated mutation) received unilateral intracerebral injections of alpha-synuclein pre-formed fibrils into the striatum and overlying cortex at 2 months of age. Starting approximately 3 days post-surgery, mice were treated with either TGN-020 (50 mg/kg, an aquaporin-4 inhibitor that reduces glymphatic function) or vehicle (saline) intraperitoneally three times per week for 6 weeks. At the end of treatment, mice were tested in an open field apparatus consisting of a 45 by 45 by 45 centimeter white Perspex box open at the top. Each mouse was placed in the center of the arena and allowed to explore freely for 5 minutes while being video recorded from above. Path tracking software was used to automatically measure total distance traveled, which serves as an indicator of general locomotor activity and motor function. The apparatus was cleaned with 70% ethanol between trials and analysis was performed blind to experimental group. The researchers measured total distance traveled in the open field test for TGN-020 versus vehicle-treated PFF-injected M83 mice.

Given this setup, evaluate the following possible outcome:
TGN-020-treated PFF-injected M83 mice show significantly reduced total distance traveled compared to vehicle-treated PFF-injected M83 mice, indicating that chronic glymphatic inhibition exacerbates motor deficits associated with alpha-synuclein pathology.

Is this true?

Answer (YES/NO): NO